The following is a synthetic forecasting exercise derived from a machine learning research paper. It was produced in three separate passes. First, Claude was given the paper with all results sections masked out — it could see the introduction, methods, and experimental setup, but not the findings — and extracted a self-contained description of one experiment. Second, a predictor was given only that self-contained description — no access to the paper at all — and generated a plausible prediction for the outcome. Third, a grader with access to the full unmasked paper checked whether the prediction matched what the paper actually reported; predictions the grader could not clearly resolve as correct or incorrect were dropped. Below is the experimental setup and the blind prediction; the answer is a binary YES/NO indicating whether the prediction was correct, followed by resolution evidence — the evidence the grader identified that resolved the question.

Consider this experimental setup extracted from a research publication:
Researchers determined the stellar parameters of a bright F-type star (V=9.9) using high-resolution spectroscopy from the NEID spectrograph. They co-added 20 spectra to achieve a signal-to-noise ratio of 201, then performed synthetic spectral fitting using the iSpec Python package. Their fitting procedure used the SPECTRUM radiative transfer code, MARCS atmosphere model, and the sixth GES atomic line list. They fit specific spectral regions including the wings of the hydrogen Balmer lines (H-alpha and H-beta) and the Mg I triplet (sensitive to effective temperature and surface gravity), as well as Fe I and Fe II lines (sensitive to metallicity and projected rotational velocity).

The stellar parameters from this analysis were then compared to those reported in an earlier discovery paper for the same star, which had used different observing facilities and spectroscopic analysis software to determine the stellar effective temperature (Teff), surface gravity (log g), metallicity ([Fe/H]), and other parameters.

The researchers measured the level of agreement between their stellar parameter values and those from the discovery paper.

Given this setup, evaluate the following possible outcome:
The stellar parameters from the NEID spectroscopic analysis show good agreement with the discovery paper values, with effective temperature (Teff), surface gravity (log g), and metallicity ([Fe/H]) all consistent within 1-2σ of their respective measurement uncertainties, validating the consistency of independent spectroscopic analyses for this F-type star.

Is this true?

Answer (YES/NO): YES